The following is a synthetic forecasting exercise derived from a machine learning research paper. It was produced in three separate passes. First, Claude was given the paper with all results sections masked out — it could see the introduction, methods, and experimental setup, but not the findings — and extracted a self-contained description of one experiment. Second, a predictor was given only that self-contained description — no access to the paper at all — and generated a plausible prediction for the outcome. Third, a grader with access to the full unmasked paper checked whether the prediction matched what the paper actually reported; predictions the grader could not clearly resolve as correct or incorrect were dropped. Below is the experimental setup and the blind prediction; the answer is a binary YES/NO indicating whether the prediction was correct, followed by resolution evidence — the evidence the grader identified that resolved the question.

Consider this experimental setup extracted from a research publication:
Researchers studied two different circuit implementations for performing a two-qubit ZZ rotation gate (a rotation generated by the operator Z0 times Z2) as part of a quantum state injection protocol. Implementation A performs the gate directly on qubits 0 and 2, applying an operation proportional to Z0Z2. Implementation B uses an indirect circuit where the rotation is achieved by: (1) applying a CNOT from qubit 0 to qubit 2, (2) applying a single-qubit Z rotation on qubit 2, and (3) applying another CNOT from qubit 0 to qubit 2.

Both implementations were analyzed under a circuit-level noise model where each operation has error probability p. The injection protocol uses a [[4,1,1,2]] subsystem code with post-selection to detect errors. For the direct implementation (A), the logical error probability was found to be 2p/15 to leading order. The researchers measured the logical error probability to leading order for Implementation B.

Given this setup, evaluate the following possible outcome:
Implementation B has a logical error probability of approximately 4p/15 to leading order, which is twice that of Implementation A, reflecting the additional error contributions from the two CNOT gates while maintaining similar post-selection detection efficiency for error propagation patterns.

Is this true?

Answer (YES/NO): NO